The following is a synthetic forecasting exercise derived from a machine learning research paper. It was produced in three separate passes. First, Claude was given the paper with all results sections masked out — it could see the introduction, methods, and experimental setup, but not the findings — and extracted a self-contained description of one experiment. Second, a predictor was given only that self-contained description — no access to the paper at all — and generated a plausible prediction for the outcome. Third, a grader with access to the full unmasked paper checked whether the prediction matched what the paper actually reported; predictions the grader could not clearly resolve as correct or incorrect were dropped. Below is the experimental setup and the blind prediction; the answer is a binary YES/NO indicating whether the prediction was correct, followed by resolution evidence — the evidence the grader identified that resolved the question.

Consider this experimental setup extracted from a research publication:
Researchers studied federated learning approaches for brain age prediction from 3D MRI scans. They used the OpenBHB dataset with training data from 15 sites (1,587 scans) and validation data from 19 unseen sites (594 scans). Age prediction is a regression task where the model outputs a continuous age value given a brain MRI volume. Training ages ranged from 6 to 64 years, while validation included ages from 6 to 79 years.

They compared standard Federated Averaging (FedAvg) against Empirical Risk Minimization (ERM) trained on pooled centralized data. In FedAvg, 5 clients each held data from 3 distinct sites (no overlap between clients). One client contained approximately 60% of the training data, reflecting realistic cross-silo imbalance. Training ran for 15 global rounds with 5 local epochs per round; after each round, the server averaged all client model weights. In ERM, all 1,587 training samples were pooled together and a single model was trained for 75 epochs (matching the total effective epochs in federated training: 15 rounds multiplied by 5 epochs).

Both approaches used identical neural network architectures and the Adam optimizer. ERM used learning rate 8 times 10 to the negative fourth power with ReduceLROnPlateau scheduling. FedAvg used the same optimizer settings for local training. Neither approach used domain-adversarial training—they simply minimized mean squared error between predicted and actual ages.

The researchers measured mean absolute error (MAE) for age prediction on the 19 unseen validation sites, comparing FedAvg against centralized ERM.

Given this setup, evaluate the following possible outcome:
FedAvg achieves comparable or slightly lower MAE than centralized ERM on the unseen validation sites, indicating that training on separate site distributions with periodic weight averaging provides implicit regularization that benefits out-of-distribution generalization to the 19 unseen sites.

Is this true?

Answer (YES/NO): NO